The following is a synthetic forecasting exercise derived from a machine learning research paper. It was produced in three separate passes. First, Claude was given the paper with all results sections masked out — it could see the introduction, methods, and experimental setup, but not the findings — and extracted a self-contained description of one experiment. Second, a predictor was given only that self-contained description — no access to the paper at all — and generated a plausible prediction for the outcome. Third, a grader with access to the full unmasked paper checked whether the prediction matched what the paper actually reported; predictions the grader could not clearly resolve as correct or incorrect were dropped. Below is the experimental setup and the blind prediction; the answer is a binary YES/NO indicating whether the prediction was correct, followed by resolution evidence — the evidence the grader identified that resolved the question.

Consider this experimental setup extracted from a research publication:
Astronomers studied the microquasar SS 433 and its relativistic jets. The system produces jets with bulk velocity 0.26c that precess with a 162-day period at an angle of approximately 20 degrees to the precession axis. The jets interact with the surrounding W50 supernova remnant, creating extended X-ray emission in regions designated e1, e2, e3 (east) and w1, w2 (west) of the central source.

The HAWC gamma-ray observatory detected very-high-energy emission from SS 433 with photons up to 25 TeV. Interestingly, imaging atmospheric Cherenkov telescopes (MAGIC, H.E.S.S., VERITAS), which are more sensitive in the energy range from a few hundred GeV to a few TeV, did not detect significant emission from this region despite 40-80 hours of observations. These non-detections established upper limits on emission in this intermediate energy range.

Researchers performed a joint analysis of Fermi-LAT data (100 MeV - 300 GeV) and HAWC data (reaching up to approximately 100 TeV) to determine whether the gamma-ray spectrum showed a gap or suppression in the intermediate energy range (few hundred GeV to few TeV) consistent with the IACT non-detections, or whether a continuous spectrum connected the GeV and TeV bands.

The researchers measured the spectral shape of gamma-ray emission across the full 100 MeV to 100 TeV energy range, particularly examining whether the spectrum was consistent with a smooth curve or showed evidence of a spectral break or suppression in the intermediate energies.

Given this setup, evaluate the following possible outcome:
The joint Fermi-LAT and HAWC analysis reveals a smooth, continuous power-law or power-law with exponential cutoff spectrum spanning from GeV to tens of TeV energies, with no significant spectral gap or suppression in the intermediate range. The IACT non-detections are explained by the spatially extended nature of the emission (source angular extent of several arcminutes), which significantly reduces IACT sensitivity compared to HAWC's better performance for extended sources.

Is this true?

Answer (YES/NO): NO